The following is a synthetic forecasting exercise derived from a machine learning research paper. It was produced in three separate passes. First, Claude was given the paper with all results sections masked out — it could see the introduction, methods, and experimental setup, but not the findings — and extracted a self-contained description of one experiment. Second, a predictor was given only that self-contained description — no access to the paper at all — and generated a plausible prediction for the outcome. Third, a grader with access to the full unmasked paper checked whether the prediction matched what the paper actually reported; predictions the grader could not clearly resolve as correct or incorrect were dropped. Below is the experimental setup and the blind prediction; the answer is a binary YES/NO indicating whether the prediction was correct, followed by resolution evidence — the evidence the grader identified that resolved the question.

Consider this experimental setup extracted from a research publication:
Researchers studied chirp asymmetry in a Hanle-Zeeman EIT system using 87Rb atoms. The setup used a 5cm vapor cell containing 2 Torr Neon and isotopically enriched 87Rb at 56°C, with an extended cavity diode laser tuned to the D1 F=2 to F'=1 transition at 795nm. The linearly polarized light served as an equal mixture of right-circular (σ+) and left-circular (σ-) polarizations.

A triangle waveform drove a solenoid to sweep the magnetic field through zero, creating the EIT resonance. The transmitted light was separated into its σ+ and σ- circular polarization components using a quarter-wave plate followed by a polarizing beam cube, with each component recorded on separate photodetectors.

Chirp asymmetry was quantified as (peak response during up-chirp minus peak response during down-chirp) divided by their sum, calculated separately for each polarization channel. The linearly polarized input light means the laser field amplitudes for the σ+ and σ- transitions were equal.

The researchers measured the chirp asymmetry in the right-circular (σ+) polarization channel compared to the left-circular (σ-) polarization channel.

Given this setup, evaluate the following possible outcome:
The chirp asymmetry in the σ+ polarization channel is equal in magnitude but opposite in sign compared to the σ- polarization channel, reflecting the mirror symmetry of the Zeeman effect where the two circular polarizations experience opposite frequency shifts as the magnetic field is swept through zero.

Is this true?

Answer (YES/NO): YES